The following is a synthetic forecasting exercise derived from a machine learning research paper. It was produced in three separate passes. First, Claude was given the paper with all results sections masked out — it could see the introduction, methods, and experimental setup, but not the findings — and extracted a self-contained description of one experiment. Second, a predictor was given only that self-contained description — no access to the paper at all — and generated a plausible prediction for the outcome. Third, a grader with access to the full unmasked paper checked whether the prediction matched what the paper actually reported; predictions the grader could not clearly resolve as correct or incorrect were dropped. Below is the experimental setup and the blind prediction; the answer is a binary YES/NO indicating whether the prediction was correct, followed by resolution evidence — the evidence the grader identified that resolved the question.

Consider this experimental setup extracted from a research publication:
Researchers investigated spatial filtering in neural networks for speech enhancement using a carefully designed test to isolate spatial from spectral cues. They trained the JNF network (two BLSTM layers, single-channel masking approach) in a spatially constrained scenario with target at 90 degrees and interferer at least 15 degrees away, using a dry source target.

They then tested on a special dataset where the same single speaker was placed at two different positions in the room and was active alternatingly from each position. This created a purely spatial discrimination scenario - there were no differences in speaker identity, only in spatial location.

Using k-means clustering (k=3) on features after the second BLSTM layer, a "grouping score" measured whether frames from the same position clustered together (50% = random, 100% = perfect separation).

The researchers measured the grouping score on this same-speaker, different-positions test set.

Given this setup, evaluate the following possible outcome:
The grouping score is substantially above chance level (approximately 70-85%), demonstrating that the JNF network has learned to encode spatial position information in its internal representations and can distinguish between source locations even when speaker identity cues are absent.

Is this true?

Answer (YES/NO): YES